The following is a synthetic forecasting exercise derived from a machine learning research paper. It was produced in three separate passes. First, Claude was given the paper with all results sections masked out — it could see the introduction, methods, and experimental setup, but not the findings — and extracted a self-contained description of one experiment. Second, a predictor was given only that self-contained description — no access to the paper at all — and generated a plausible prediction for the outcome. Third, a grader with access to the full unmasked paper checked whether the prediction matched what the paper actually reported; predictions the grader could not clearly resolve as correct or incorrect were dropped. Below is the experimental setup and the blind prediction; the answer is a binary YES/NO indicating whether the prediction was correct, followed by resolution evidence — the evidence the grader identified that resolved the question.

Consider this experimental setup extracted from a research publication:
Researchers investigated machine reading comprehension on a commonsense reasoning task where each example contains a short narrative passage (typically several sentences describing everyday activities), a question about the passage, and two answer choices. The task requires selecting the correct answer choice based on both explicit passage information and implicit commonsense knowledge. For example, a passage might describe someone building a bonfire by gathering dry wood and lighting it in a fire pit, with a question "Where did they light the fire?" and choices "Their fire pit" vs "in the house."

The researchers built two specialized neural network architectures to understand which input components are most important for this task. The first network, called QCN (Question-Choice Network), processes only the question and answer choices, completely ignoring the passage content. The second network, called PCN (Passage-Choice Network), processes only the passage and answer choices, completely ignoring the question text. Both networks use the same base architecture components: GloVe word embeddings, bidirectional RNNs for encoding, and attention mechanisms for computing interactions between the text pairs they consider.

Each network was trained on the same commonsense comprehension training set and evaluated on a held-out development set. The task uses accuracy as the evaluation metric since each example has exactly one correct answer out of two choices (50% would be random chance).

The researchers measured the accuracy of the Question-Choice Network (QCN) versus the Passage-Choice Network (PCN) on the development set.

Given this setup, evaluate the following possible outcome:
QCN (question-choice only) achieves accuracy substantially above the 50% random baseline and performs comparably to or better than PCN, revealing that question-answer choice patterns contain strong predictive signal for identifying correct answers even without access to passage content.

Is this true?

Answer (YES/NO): YES